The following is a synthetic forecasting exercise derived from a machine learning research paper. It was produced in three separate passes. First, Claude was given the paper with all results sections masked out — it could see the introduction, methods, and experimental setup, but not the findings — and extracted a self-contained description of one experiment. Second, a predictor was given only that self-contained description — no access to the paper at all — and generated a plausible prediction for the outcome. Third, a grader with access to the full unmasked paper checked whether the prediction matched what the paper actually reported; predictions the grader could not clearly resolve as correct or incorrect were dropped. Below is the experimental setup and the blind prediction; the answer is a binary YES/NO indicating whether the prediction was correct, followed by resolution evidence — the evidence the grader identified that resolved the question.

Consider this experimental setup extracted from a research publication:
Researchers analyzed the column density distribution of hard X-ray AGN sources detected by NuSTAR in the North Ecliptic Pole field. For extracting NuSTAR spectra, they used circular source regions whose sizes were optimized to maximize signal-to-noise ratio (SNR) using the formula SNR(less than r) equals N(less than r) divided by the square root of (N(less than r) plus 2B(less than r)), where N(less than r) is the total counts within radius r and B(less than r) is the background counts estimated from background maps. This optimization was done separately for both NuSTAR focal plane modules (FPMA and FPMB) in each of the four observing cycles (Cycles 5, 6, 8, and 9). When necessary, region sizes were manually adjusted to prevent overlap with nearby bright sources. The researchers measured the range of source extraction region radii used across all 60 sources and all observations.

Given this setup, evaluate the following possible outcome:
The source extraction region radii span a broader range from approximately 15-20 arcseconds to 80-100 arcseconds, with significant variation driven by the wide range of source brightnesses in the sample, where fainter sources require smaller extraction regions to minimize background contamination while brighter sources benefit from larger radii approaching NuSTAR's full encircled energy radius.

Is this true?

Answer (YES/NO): NO